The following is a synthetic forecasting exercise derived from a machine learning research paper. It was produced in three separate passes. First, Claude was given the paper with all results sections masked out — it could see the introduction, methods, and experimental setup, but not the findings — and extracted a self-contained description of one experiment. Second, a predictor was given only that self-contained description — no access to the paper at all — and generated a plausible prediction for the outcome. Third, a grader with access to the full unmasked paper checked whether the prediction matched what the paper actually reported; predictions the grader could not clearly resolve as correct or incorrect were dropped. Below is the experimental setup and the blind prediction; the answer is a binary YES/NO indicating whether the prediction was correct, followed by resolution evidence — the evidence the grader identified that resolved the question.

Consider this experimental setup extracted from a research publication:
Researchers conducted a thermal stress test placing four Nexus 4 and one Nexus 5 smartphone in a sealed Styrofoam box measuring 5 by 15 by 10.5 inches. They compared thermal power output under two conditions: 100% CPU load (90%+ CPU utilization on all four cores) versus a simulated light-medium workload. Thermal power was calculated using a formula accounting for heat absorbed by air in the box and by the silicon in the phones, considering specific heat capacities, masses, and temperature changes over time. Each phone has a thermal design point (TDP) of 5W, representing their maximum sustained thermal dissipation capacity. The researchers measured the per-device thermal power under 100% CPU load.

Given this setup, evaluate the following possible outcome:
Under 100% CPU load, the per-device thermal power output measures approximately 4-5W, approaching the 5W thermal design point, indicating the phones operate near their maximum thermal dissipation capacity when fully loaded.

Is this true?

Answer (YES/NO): NO